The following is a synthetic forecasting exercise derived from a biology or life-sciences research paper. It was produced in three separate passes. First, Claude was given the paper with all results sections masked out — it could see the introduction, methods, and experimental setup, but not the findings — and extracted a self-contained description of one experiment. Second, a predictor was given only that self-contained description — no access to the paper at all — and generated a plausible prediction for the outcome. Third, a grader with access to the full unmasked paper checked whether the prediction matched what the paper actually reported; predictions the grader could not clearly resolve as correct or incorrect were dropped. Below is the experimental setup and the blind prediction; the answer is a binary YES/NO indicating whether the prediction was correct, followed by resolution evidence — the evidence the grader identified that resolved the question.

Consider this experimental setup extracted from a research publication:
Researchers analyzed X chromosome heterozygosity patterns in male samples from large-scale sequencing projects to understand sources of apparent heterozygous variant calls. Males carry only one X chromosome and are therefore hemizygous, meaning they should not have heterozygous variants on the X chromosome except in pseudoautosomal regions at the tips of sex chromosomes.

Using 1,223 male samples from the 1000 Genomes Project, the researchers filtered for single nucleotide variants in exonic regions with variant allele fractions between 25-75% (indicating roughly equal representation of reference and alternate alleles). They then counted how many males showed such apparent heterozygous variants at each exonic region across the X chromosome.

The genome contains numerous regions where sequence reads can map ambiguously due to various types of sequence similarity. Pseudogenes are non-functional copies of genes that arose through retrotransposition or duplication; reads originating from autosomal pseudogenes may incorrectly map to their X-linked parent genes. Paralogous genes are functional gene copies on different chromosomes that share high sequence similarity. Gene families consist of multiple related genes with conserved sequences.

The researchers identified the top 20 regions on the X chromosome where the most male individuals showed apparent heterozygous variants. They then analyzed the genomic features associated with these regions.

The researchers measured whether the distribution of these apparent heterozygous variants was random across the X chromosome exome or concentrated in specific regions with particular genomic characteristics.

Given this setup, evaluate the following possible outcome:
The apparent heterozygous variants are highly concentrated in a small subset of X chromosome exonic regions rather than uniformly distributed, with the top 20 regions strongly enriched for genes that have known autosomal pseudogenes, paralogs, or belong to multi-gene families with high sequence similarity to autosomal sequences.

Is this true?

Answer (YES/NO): YES